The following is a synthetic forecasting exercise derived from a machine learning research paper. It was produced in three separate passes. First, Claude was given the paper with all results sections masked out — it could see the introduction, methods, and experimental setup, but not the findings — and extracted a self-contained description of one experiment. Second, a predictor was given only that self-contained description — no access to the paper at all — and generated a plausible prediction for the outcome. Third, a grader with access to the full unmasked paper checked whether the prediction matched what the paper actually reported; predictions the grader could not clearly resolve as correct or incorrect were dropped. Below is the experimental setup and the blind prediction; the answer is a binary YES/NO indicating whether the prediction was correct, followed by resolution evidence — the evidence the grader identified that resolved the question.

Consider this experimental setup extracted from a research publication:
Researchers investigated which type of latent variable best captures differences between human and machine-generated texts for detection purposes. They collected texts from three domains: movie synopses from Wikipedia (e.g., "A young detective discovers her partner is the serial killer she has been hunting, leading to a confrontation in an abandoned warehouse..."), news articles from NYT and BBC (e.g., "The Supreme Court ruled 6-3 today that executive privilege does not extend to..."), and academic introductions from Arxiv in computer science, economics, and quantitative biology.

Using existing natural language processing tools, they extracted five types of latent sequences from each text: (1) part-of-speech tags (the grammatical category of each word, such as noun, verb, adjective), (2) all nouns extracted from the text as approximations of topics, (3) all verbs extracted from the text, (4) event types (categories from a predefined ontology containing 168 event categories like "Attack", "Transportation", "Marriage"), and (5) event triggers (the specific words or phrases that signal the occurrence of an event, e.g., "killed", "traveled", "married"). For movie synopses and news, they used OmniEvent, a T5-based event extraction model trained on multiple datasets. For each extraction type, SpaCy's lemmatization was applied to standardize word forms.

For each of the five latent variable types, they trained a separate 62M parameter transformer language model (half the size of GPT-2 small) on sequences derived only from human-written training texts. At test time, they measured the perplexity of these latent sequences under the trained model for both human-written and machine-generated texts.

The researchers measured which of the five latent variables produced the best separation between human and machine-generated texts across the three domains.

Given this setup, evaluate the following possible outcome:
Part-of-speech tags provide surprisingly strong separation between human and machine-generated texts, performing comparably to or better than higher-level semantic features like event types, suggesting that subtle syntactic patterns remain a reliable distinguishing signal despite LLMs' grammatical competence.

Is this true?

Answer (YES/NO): NO